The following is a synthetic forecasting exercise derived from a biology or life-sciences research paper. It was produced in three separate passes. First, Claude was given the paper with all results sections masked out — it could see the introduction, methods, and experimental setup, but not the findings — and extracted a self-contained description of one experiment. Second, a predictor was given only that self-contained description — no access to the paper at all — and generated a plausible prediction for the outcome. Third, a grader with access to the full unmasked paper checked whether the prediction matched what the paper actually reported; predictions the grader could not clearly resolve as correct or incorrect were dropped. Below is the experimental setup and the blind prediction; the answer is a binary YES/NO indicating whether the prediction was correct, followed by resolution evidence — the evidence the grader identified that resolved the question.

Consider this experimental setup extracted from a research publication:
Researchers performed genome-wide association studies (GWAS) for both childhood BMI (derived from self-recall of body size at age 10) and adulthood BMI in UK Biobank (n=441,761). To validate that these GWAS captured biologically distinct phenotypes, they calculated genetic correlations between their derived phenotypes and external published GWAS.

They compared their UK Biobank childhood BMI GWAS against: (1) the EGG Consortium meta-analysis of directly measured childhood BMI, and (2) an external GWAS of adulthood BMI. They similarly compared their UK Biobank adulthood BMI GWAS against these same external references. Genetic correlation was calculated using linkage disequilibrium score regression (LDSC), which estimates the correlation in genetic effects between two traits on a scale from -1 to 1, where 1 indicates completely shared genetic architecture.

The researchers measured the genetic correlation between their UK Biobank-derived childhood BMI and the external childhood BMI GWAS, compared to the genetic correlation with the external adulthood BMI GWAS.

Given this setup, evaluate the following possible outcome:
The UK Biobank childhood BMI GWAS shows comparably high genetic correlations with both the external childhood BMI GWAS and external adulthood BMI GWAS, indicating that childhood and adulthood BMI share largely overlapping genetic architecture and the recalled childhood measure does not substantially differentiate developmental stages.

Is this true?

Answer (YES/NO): NO